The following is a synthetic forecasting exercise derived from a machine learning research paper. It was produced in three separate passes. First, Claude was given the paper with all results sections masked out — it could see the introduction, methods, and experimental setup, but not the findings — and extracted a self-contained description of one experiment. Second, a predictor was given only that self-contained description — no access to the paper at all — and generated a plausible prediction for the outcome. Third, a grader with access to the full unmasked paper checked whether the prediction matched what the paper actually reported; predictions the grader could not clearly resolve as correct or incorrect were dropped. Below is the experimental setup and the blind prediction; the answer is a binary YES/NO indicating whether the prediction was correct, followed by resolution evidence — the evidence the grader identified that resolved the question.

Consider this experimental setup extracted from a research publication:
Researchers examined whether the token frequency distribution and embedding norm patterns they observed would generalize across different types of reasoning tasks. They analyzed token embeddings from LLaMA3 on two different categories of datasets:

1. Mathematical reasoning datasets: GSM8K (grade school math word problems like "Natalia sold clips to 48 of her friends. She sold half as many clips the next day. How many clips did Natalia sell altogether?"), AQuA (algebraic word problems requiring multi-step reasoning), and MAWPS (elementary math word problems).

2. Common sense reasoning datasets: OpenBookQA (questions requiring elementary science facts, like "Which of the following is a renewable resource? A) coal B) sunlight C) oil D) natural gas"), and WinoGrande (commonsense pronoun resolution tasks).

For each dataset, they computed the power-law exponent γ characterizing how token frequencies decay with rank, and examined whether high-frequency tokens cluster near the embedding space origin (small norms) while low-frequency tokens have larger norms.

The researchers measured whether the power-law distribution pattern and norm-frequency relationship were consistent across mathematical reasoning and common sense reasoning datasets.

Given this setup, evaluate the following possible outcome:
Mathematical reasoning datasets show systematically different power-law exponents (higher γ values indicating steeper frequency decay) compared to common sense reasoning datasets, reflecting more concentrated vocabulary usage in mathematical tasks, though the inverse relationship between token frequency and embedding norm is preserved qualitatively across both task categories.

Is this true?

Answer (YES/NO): NO